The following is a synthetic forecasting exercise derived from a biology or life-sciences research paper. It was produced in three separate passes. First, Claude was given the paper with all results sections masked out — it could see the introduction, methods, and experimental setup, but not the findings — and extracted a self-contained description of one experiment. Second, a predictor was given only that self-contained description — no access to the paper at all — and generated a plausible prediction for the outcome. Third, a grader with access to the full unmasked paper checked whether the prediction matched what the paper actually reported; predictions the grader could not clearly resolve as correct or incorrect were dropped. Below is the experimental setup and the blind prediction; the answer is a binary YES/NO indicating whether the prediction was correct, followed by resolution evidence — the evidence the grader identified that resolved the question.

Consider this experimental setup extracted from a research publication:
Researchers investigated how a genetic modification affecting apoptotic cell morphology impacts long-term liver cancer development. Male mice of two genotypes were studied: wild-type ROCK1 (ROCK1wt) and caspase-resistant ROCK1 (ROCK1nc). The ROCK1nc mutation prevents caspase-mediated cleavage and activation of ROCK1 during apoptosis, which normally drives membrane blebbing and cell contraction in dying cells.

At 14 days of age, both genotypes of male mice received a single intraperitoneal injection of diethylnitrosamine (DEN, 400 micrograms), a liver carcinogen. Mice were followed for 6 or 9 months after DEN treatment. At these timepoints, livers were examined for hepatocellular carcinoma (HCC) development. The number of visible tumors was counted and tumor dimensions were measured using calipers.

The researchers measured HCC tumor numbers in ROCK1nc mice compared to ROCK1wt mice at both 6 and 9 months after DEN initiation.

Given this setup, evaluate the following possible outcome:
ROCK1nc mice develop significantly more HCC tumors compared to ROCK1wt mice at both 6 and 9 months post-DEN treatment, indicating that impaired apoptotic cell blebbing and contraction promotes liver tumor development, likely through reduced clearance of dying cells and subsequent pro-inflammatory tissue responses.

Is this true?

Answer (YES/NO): NO